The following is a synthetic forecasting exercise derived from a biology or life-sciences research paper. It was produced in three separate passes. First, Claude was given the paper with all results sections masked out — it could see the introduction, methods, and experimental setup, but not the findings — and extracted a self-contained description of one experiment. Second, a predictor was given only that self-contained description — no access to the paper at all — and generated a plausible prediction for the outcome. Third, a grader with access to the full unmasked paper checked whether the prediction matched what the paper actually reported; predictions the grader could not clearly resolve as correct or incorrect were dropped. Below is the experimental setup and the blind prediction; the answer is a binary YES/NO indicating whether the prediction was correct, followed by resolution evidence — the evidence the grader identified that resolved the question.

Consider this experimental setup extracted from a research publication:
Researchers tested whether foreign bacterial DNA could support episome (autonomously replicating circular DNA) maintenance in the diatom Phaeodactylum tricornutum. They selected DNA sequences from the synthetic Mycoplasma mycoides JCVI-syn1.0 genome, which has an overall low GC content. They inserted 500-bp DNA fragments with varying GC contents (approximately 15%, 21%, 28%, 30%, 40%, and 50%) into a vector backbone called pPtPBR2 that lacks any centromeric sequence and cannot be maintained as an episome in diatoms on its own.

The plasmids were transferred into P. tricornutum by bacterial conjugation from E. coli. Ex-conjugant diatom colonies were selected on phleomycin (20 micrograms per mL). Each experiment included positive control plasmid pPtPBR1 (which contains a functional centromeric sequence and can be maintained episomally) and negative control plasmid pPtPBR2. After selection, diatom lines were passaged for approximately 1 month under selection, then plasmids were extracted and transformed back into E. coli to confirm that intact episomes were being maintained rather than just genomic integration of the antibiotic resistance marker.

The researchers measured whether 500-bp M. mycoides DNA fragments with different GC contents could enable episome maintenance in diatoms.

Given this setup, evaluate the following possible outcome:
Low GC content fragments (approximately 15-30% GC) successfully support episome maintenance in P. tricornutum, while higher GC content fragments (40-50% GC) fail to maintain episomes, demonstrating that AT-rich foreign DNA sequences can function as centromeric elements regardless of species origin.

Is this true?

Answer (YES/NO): YES